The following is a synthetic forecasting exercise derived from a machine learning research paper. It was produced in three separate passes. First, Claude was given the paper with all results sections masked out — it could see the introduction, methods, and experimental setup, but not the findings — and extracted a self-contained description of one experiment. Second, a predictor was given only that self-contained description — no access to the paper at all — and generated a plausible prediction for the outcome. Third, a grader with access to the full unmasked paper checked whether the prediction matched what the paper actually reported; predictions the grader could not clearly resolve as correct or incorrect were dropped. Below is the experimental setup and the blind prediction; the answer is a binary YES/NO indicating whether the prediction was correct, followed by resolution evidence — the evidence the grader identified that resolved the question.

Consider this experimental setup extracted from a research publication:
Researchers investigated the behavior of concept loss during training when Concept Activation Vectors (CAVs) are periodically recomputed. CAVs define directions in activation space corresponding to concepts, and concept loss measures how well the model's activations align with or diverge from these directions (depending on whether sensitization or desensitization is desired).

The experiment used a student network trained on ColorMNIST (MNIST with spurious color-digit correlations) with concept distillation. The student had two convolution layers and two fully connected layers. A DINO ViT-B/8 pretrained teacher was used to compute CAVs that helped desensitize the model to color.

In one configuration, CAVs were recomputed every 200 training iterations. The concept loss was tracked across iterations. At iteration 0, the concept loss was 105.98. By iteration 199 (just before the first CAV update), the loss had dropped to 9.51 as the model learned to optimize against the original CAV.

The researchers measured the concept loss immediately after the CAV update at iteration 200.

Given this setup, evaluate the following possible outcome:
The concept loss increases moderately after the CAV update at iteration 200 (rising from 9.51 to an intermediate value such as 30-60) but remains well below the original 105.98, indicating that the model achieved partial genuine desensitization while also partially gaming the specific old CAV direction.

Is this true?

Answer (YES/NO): NO